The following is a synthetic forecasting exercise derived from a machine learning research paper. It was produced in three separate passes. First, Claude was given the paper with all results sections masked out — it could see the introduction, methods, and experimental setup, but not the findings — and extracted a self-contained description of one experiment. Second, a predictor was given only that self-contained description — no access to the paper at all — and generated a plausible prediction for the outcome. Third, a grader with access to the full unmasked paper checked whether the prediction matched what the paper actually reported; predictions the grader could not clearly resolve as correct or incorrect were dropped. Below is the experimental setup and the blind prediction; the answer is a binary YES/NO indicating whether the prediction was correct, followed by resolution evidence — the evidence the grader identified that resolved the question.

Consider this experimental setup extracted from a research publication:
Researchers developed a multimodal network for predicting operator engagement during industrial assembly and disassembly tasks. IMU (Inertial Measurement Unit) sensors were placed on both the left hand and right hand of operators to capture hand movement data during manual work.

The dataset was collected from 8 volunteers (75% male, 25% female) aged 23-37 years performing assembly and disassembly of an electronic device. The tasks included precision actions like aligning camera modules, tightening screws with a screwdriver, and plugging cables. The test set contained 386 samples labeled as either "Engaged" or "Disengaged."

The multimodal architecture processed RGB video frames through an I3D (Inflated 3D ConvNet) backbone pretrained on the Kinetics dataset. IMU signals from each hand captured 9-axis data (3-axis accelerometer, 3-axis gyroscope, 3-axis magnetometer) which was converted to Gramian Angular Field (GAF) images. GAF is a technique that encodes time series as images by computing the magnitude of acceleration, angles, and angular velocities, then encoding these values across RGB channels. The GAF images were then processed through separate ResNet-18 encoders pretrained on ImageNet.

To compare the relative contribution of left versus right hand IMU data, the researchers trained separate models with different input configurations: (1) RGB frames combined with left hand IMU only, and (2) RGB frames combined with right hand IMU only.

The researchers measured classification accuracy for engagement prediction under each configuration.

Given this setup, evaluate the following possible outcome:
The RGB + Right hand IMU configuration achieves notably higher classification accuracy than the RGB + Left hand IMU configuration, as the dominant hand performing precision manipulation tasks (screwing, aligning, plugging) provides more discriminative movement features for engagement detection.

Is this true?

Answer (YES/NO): NO